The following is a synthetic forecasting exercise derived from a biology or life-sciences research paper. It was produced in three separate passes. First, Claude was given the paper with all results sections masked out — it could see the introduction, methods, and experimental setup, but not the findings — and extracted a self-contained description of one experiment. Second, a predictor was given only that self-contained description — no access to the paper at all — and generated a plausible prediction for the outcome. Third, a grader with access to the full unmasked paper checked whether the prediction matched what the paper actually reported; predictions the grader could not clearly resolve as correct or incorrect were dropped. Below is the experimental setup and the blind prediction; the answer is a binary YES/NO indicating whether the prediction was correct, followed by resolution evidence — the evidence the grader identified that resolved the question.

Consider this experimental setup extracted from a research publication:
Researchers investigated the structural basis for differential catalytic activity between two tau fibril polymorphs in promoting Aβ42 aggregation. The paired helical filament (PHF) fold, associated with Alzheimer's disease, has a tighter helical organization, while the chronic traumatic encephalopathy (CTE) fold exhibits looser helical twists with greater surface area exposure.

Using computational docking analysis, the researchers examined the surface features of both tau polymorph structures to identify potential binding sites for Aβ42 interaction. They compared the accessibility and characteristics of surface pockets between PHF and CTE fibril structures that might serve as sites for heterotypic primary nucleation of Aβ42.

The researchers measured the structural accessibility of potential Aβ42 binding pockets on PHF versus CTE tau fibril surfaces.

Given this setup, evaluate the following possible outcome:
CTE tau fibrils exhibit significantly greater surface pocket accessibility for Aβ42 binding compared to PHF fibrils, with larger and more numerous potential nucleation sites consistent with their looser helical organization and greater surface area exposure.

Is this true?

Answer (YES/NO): NO